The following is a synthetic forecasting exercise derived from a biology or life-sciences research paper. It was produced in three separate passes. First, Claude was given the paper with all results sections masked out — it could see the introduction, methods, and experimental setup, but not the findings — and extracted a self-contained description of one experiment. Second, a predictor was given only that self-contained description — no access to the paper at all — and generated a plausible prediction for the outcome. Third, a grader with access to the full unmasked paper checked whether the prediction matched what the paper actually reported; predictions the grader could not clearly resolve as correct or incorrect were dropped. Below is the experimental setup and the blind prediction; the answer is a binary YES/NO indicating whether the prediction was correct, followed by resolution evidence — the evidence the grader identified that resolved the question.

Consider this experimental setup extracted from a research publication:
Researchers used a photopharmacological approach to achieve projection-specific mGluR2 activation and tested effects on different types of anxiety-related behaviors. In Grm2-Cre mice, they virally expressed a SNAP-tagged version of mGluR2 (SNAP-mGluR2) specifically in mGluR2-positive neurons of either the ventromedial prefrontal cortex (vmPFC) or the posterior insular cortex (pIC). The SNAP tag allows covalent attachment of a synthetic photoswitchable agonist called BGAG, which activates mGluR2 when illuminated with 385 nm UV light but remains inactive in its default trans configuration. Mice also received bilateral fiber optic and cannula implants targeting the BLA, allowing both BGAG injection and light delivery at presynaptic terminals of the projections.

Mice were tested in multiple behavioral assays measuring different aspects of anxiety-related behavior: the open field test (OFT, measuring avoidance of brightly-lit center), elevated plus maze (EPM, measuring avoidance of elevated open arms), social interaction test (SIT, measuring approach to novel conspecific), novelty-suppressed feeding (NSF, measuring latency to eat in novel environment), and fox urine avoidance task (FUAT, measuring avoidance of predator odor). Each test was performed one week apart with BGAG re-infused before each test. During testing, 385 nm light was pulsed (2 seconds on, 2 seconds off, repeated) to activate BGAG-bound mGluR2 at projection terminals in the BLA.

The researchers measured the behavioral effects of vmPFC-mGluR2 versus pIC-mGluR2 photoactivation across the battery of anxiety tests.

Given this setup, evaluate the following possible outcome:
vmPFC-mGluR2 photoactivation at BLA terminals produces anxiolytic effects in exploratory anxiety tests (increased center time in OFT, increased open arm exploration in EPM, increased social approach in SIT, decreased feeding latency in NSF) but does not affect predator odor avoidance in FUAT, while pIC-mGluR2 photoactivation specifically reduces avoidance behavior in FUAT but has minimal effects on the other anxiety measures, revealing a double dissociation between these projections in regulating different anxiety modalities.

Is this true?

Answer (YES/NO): NO